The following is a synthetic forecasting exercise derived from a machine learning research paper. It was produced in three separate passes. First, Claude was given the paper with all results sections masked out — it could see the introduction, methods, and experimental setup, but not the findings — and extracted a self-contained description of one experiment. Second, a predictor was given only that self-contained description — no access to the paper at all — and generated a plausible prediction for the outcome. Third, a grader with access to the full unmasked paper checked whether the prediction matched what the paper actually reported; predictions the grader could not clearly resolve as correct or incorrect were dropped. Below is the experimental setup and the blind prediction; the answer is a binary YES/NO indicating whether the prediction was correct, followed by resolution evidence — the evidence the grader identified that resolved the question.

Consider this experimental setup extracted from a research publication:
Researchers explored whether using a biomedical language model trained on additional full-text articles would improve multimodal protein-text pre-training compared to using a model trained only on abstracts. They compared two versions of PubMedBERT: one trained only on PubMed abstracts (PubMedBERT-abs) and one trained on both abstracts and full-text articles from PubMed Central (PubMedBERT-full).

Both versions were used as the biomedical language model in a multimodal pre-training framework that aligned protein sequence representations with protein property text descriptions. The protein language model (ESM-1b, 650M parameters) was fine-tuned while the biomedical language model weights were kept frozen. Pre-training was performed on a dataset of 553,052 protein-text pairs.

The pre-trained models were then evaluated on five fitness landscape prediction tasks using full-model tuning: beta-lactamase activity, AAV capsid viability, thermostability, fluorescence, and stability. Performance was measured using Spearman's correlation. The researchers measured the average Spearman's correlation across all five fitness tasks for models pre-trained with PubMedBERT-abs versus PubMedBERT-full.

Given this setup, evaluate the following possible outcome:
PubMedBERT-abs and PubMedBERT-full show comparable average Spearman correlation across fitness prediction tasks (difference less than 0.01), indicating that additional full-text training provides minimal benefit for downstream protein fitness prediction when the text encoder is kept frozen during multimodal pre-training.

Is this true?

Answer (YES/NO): NO